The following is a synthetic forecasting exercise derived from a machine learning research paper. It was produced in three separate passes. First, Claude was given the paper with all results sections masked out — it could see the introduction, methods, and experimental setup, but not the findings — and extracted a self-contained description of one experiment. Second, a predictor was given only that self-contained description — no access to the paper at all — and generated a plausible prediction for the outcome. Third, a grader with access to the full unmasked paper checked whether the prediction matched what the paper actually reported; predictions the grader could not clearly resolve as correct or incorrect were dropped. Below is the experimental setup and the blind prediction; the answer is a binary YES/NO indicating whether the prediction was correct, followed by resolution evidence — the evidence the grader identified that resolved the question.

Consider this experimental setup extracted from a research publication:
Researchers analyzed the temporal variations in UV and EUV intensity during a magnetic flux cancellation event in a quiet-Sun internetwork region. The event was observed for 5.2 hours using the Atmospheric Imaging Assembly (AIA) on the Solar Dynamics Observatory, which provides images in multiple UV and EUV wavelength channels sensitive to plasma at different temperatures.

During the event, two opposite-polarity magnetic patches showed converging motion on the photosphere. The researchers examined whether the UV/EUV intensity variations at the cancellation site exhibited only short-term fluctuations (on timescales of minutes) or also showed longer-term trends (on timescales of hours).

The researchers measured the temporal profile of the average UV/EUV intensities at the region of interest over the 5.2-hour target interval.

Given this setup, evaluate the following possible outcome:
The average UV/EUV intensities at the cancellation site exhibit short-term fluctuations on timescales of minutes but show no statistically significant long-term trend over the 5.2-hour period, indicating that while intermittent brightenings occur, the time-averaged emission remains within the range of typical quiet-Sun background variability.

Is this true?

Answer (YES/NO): NO